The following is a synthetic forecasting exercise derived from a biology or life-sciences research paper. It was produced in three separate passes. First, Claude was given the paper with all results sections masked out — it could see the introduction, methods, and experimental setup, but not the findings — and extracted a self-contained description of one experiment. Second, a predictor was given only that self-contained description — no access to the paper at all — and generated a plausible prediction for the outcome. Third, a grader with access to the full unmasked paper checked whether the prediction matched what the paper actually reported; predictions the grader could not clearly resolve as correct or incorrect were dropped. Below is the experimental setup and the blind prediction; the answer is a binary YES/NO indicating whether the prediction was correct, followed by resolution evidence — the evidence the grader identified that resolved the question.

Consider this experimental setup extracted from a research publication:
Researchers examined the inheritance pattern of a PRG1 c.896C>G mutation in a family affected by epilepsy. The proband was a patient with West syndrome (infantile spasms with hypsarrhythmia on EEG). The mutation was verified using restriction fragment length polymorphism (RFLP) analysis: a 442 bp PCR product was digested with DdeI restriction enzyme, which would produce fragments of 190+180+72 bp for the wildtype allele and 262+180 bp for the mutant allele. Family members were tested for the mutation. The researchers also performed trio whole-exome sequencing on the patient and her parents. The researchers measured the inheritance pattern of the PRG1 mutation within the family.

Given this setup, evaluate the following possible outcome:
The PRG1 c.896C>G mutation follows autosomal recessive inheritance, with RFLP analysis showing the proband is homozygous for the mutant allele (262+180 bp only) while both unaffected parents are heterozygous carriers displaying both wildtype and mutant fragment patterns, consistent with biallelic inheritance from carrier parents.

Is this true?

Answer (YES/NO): NO